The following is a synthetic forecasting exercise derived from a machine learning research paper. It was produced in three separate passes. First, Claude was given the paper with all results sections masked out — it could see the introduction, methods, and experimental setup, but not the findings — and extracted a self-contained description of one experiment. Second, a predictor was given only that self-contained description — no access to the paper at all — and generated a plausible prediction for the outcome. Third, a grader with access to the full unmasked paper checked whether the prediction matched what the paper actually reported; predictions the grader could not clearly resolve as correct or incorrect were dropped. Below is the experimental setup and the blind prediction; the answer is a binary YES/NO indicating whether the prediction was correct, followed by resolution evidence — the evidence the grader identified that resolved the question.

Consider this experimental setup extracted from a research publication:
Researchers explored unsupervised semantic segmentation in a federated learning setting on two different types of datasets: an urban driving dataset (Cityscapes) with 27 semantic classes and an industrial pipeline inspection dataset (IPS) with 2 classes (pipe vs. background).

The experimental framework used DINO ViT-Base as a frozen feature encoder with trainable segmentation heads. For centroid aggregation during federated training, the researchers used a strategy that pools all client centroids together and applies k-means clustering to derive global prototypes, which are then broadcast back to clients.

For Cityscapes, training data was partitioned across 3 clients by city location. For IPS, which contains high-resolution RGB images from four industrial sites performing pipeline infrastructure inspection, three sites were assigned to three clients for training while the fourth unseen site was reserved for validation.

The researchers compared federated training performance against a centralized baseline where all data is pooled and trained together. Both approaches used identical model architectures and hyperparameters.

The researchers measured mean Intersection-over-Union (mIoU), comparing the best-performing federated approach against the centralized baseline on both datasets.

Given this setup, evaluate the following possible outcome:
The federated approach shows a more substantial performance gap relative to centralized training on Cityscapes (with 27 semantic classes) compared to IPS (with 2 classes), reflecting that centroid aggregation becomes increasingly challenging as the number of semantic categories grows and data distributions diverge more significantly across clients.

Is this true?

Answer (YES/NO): NO